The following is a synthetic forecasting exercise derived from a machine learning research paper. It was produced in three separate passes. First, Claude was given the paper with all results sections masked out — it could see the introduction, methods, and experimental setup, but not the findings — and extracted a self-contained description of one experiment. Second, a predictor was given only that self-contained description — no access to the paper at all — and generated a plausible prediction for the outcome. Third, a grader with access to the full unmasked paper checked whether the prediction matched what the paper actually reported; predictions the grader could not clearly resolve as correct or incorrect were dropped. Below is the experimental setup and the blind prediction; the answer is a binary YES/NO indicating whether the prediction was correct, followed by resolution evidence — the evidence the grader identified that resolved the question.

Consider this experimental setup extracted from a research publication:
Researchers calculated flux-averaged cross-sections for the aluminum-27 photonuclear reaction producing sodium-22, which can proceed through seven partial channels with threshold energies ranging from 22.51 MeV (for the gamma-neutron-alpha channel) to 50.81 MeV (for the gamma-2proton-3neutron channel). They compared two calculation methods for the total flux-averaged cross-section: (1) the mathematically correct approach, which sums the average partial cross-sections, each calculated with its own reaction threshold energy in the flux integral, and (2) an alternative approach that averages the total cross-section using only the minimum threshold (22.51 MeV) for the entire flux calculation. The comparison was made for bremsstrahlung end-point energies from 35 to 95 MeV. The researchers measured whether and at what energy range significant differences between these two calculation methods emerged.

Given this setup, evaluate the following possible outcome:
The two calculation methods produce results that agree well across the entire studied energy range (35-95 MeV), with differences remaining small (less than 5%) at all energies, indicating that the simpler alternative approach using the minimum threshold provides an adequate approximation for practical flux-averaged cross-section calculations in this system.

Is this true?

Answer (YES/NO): NO